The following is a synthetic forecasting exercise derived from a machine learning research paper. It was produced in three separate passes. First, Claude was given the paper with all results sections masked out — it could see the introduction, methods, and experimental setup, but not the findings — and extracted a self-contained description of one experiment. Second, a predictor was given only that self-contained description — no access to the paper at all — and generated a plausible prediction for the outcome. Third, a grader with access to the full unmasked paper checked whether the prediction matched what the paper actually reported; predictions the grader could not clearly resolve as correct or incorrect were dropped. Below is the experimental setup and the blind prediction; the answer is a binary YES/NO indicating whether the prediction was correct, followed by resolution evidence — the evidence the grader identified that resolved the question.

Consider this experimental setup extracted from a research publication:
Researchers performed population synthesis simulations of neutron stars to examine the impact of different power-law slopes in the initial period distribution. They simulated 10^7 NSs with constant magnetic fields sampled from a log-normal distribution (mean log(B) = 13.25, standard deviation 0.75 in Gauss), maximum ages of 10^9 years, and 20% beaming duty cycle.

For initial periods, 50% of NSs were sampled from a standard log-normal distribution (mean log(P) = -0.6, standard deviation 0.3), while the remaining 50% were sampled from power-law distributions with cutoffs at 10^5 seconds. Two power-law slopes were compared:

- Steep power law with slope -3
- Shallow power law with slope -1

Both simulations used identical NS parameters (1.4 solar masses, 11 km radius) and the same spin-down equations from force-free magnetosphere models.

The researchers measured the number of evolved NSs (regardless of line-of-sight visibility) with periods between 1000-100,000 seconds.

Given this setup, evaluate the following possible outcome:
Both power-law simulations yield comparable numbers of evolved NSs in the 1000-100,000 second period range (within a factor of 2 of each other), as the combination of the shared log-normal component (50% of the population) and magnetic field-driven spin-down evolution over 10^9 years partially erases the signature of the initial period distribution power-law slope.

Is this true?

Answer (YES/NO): NO